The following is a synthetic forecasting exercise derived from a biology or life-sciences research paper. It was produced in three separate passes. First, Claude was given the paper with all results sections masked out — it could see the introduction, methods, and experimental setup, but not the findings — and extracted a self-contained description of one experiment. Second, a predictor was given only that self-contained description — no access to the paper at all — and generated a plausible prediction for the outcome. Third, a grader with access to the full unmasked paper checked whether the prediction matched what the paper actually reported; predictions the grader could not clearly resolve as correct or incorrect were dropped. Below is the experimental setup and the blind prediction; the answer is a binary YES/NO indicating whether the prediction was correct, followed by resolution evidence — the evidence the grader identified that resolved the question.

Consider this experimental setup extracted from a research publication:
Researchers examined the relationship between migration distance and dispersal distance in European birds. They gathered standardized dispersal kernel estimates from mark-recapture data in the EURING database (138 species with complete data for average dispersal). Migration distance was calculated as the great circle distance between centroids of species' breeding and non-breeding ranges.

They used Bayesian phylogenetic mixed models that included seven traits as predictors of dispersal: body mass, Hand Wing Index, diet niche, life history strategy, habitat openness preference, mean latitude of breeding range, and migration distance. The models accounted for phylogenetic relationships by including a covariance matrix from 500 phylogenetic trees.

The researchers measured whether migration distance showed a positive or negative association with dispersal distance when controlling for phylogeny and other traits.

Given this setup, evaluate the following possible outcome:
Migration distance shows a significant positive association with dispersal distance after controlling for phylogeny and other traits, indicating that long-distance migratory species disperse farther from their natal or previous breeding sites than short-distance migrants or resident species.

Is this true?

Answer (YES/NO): NO